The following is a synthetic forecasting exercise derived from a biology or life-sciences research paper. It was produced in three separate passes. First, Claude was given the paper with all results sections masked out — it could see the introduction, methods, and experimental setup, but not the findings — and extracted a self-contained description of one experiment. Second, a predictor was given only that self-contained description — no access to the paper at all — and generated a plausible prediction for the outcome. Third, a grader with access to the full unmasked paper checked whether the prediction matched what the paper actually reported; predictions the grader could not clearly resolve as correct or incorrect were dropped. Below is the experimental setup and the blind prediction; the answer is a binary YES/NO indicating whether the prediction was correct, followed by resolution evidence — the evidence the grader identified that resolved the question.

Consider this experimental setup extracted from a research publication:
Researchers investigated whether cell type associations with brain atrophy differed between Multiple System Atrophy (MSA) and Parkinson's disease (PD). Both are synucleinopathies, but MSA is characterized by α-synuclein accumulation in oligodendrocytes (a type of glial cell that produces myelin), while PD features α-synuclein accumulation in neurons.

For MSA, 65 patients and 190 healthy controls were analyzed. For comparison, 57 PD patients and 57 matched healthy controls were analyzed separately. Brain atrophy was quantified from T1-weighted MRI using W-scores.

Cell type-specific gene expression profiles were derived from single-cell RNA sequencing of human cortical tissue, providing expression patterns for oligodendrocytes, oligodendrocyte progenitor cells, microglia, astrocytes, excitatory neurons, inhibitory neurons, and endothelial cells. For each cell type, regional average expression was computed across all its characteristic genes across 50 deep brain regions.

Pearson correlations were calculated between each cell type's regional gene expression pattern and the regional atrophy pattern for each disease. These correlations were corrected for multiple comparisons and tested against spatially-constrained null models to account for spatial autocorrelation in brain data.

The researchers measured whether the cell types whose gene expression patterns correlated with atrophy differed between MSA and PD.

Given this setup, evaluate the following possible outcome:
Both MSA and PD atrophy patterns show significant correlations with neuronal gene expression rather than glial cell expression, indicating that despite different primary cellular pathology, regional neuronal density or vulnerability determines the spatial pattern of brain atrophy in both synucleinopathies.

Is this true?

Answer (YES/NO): NO